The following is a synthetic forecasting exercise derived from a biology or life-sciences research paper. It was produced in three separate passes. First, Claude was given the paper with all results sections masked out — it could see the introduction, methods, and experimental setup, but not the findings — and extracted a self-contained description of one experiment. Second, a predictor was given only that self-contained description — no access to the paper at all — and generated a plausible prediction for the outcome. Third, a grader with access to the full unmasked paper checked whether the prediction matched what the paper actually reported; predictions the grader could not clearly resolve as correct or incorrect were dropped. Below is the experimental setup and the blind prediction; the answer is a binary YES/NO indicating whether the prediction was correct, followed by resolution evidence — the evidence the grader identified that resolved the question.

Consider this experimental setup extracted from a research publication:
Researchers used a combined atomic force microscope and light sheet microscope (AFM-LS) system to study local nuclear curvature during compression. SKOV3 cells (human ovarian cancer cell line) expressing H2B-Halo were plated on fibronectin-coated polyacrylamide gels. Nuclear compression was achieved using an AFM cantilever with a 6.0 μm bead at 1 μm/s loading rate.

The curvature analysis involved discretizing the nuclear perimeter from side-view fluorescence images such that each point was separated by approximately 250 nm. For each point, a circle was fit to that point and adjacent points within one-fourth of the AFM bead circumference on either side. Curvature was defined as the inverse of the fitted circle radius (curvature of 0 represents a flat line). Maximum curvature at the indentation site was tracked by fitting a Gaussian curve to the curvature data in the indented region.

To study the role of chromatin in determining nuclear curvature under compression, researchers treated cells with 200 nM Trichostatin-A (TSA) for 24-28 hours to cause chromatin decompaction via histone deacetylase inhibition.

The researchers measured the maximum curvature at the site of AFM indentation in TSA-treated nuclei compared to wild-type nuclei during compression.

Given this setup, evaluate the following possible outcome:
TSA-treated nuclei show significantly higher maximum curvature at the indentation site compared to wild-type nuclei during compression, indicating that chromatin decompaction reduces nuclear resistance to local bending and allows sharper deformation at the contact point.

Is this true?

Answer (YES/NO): NO